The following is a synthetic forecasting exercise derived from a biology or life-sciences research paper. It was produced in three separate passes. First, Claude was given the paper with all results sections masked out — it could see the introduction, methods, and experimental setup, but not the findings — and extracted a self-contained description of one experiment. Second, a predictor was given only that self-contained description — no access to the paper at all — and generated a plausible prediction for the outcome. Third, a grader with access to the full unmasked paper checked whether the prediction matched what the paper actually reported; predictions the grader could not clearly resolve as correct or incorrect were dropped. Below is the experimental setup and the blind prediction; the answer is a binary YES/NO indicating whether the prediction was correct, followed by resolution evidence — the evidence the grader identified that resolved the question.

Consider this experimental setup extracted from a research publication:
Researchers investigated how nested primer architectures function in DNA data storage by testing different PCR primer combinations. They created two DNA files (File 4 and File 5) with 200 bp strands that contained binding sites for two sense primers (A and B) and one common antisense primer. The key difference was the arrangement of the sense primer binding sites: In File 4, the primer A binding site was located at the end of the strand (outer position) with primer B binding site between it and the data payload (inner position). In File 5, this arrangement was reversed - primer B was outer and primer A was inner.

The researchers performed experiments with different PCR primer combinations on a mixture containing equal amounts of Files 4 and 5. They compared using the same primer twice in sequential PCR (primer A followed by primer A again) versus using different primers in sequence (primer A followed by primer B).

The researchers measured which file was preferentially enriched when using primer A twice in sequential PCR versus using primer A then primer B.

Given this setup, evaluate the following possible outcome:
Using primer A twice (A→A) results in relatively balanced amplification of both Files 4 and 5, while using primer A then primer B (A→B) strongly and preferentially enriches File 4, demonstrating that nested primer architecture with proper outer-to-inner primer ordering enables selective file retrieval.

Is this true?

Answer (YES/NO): NO